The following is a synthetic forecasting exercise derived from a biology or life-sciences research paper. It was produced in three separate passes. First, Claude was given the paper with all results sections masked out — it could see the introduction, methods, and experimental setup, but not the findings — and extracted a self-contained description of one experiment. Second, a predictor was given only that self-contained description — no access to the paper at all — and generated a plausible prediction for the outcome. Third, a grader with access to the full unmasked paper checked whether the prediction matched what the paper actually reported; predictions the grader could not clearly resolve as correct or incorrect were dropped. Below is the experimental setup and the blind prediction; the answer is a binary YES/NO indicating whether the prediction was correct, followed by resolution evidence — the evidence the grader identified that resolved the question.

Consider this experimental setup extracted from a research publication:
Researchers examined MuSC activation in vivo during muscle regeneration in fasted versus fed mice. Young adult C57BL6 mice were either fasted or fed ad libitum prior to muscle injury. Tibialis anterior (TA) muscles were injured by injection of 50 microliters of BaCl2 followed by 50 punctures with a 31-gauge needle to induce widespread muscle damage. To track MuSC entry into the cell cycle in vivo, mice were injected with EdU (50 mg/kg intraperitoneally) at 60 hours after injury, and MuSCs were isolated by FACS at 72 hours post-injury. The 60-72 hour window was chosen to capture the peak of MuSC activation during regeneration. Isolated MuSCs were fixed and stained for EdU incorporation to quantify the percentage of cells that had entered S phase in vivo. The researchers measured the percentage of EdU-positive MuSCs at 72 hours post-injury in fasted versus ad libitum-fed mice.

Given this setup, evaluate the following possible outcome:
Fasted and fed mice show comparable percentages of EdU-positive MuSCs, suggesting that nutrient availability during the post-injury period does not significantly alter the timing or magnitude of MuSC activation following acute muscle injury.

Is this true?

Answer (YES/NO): NO